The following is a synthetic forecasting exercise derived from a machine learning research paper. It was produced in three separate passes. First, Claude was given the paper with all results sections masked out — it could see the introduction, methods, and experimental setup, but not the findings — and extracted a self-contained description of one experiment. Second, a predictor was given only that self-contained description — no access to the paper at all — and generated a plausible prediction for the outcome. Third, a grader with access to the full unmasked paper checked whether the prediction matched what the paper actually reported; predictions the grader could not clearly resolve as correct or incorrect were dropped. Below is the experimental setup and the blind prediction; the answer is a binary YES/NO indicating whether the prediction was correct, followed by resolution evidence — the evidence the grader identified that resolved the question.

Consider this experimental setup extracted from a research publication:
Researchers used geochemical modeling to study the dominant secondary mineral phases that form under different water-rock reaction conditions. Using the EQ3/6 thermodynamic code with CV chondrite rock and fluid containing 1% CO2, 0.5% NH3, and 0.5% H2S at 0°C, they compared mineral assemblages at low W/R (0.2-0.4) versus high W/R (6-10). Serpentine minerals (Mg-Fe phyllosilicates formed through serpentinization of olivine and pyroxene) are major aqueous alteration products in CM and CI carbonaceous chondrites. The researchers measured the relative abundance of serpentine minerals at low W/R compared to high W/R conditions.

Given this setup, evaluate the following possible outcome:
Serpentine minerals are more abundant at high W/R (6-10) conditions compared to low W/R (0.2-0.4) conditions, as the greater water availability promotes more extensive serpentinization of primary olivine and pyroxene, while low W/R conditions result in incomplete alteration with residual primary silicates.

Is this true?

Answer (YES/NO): NO